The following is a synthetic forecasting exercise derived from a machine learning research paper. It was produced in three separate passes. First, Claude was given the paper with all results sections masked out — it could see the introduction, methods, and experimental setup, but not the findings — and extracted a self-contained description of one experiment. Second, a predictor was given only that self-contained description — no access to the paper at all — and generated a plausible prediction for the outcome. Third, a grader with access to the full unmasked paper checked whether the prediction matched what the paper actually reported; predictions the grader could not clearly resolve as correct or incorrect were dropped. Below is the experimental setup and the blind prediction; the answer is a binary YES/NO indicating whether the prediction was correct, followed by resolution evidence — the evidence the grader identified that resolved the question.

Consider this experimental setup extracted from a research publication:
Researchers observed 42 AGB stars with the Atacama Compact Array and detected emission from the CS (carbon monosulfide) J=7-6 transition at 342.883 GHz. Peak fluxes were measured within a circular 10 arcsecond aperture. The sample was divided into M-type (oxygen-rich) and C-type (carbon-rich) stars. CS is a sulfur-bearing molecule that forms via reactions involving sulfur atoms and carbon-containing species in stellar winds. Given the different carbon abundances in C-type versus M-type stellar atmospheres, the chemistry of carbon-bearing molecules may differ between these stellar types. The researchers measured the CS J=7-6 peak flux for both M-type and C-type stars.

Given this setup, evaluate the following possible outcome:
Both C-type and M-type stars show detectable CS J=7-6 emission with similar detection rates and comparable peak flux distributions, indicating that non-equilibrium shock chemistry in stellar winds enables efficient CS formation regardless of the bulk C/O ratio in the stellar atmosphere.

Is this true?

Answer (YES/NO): NO